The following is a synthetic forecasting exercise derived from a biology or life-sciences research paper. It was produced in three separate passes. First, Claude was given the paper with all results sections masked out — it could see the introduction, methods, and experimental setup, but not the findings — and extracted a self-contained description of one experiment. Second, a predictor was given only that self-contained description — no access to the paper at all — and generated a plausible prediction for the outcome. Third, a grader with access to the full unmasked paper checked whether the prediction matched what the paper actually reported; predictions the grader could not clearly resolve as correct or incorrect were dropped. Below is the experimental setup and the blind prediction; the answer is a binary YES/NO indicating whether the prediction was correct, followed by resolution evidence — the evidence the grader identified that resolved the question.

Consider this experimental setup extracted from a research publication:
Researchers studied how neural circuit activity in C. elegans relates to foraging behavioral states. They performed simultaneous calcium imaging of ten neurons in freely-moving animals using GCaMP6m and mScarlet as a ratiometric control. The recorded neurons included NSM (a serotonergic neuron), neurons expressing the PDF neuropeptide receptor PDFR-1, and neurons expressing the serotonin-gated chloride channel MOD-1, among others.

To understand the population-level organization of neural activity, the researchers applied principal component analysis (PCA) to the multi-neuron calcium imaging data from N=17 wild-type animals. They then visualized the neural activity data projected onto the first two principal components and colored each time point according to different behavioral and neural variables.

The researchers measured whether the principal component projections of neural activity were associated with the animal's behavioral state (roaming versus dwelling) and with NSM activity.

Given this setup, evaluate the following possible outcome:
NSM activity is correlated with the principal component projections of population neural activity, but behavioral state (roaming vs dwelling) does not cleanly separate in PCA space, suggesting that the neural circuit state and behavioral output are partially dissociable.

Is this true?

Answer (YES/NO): NO